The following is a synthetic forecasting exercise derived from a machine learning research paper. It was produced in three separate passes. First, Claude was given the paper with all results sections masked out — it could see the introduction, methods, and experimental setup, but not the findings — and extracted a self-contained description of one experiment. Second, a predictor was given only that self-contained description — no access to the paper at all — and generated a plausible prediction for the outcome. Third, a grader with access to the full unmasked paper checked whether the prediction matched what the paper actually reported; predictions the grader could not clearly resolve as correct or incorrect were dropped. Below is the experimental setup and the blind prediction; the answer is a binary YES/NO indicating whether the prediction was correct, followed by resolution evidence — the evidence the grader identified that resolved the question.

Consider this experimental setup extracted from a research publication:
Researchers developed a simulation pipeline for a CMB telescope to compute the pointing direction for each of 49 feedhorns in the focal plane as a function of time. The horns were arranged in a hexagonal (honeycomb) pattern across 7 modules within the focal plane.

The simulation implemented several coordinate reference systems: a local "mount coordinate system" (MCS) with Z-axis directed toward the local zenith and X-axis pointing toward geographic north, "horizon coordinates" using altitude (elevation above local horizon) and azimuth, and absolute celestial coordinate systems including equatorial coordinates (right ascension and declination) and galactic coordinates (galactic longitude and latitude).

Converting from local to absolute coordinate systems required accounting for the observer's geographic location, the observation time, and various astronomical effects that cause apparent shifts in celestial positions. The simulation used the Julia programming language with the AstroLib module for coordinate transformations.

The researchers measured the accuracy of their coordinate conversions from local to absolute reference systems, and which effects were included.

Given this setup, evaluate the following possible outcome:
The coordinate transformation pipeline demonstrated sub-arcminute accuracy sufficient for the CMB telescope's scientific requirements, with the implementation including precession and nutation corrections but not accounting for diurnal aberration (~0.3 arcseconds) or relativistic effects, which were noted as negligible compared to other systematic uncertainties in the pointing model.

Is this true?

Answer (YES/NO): NO